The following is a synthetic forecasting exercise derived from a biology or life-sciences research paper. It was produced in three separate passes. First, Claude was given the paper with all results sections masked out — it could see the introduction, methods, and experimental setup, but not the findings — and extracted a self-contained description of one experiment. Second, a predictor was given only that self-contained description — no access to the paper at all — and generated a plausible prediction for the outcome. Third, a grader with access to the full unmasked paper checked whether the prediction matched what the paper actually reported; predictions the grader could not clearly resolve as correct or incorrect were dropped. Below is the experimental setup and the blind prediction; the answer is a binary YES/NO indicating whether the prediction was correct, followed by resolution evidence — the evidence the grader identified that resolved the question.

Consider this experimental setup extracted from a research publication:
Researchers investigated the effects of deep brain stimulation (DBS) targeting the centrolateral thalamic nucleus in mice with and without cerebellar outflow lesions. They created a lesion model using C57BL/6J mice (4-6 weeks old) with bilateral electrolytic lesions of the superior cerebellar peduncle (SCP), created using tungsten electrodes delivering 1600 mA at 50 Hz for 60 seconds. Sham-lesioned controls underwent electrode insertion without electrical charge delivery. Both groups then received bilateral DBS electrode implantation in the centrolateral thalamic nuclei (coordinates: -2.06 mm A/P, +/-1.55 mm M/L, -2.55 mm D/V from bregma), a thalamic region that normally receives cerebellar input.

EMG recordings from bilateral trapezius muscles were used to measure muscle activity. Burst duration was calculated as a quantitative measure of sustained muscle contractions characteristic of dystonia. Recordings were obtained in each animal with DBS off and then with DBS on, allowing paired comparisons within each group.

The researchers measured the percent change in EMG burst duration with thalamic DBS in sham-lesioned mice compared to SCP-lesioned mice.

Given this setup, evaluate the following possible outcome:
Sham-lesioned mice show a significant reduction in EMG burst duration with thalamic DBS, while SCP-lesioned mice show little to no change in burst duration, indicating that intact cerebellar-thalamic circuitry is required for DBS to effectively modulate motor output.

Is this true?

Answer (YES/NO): NO